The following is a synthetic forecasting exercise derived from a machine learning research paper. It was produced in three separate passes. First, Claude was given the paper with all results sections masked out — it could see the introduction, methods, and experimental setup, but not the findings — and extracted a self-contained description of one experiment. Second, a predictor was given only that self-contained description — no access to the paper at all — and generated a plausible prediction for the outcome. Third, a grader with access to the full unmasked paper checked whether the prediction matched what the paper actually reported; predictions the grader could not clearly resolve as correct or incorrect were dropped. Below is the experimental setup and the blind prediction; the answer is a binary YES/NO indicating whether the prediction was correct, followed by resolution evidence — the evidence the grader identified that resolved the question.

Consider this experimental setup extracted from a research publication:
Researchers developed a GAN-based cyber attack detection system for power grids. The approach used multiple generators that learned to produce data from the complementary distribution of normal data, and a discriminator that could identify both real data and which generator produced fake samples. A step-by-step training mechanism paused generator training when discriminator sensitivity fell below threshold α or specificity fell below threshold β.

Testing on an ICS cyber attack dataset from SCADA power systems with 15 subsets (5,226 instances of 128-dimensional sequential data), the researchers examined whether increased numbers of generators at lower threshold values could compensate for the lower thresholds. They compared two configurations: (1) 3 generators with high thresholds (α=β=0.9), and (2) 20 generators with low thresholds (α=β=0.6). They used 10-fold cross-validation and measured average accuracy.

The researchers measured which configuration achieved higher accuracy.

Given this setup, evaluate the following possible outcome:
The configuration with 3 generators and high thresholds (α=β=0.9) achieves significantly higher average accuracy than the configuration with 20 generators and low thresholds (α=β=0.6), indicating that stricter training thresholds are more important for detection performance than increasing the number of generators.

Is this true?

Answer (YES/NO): YES